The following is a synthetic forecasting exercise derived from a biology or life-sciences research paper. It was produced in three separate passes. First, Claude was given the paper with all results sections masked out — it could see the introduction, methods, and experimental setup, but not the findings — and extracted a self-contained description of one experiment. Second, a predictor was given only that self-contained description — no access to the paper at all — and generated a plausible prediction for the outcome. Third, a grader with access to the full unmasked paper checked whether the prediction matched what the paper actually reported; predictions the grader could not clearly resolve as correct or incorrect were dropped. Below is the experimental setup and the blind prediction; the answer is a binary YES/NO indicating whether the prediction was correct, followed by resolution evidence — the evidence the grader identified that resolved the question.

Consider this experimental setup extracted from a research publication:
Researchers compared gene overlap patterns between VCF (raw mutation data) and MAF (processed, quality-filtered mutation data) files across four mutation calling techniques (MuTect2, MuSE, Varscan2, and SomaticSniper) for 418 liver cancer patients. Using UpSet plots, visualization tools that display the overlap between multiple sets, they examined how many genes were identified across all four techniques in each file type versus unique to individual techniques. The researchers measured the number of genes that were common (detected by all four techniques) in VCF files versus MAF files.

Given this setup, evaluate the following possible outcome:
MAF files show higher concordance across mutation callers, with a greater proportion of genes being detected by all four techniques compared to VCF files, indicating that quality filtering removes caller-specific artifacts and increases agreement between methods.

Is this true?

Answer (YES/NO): NO